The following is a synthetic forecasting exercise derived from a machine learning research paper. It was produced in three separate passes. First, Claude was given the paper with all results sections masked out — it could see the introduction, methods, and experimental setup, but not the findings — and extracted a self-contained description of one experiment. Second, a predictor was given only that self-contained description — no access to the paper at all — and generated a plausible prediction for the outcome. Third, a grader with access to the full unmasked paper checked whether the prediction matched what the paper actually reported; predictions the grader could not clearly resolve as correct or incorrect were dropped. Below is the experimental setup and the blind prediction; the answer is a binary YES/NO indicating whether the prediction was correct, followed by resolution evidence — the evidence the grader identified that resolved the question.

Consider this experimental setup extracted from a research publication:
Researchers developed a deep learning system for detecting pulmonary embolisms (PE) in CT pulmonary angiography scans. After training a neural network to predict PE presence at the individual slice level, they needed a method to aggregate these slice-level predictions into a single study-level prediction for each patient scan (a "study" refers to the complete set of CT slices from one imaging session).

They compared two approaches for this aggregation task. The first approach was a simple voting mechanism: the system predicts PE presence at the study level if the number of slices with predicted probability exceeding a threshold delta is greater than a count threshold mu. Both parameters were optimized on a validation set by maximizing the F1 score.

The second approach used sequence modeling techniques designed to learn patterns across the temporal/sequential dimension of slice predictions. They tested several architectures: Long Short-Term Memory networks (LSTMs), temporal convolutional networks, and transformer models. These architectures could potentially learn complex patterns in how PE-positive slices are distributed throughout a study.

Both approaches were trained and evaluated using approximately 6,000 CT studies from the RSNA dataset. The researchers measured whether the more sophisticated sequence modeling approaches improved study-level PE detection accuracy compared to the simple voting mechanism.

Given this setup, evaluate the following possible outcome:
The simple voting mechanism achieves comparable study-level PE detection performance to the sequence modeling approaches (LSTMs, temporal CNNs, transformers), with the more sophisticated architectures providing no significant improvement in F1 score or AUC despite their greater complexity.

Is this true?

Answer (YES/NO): YES